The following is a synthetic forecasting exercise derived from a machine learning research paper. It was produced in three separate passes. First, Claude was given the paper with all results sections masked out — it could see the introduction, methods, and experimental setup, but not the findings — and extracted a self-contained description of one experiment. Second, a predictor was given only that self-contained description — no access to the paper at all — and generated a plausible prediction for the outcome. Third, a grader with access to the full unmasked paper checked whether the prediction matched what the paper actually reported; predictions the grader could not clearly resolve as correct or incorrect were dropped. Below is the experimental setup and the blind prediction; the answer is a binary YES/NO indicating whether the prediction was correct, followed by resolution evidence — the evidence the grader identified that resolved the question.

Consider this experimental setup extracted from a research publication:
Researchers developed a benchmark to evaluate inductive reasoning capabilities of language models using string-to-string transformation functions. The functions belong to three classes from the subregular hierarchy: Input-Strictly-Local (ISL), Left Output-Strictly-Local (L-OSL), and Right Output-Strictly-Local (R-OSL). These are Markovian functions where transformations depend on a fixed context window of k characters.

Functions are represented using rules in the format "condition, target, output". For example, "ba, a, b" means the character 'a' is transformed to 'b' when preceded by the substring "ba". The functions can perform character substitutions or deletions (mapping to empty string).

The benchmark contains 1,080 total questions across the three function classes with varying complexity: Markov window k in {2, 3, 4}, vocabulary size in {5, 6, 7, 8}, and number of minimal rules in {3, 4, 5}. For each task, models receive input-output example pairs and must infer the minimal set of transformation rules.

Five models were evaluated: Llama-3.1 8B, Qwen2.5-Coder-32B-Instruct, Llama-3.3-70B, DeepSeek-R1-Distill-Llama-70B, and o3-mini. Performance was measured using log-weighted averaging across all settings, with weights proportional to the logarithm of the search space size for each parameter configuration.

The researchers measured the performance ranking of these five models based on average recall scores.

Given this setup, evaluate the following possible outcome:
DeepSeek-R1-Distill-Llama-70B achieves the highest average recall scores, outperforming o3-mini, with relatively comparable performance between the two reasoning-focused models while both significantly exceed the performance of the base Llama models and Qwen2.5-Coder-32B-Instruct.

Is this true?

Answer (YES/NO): NO